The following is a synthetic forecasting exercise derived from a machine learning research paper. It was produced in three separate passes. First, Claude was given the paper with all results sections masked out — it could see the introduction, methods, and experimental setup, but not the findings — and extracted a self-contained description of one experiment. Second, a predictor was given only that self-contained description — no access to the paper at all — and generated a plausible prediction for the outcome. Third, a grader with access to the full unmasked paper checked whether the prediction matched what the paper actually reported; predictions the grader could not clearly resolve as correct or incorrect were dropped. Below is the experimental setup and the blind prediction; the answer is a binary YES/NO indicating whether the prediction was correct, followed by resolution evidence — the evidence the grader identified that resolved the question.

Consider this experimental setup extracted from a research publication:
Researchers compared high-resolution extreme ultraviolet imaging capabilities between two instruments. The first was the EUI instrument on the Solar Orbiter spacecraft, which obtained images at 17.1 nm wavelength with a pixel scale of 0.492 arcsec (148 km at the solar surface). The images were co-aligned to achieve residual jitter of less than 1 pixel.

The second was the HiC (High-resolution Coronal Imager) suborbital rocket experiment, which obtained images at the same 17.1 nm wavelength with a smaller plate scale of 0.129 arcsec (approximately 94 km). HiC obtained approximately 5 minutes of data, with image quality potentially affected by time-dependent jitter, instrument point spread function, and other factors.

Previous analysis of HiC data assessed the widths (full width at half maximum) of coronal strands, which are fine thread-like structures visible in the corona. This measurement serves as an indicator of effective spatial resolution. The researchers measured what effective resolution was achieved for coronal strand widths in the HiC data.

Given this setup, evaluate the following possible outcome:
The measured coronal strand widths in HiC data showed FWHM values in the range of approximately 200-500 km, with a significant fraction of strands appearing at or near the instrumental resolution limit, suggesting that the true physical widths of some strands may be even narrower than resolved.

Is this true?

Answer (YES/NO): NO